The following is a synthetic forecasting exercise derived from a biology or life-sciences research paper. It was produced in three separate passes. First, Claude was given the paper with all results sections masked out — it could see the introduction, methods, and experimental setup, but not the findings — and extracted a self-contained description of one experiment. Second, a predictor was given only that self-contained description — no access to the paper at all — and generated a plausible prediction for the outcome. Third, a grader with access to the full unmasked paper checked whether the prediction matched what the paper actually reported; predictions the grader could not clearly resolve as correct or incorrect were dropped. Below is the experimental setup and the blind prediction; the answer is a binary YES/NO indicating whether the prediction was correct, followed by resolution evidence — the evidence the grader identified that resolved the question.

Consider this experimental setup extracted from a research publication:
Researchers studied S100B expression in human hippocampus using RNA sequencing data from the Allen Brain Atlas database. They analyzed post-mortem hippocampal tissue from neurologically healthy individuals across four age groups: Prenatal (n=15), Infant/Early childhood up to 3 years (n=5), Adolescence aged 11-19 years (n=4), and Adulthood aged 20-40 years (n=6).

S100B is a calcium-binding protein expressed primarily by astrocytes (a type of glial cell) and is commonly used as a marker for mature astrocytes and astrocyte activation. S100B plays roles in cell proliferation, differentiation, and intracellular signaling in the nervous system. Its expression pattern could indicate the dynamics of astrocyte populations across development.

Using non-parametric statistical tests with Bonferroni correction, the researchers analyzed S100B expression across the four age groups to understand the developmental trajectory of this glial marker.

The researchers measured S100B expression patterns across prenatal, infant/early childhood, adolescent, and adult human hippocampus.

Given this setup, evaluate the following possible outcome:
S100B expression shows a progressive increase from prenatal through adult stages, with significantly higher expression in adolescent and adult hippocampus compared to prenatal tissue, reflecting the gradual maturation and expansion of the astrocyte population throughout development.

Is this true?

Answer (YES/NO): NO